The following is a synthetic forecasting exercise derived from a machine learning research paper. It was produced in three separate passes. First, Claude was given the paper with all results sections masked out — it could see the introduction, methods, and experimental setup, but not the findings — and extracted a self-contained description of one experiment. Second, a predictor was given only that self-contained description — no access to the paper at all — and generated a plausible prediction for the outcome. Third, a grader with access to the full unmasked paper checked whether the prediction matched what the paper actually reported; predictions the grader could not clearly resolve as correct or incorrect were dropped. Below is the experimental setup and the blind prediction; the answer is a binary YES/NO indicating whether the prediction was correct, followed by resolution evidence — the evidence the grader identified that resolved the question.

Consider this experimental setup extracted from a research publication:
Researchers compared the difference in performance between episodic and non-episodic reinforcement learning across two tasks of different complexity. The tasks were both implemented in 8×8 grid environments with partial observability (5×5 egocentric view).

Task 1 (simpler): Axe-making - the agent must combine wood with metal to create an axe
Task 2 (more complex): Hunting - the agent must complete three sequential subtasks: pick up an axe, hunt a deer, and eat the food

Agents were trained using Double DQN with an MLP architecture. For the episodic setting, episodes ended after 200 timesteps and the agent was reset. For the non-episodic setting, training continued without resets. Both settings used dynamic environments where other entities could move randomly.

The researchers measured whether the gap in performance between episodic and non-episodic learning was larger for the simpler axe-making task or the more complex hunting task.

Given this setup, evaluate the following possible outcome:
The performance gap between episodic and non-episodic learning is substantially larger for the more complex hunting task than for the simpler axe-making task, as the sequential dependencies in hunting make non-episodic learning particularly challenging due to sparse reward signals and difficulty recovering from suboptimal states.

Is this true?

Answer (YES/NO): NO